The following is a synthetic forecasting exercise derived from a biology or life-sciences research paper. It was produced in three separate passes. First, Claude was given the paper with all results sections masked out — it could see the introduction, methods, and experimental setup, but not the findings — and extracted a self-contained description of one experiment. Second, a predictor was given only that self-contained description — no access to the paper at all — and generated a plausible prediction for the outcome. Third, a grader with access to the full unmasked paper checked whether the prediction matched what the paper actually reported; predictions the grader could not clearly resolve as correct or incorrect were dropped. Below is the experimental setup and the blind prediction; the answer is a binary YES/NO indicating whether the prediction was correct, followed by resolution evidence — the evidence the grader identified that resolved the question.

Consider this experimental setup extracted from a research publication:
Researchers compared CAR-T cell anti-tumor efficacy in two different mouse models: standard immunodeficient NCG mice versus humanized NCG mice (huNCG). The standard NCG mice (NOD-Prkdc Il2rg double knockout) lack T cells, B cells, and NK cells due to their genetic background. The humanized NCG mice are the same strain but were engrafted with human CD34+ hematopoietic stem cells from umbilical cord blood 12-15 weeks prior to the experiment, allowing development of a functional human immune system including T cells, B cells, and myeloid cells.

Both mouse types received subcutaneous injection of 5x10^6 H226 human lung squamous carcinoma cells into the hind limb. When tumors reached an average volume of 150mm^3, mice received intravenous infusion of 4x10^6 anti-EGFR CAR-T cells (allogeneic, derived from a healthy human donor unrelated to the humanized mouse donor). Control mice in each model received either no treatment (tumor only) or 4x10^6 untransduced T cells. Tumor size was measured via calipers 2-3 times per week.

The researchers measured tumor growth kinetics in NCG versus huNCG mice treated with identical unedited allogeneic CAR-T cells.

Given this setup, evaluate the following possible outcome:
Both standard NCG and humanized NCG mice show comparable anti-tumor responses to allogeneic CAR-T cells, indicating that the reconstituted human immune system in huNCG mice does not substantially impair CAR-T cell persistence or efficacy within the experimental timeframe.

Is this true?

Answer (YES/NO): NO